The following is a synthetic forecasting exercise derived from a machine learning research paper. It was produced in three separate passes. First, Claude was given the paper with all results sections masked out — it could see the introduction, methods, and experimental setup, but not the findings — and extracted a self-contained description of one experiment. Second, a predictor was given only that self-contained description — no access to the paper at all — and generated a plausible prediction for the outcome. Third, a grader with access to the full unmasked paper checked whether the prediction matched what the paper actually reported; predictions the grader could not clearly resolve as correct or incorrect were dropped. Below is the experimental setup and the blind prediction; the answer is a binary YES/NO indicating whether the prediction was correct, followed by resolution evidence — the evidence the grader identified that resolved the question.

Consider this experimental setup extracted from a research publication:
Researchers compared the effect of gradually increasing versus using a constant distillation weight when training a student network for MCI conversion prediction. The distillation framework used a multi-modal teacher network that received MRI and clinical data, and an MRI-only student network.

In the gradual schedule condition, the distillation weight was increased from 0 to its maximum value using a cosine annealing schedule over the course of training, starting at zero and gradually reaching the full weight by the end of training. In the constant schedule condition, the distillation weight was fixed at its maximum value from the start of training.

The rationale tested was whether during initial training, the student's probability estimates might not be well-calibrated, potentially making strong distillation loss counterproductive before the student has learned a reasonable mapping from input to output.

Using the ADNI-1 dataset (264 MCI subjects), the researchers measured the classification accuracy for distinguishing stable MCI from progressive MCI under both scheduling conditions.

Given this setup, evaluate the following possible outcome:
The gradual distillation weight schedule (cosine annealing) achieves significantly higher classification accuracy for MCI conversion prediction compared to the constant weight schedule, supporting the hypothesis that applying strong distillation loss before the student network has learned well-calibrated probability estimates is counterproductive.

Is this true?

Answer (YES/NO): NO